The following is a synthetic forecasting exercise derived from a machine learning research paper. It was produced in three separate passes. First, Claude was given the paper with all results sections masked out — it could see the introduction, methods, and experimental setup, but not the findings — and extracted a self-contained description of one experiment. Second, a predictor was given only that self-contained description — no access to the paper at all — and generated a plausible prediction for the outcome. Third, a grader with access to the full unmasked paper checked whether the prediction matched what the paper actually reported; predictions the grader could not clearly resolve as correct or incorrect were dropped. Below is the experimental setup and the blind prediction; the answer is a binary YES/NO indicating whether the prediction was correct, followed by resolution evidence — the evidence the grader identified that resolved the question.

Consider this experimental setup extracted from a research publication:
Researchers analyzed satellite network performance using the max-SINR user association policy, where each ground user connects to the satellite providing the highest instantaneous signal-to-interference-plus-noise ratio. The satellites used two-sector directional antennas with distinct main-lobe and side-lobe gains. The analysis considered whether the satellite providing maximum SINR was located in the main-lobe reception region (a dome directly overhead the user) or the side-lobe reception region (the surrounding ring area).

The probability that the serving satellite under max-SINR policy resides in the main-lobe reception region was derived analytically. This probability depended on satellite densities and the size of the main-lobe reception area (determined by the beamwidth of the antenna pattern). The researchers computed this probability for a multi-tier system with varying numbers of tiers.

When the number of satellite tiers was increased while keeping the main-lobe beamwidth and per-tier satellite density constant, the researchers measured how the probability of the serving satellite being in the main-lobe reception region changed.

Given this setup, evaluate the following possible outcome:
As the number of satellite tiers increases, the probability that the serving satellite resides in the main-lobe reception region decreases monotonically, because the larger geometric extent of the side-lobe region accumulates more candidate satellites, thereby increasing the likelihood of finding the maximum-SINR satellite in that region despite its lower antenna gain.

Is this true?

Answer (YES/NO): NO